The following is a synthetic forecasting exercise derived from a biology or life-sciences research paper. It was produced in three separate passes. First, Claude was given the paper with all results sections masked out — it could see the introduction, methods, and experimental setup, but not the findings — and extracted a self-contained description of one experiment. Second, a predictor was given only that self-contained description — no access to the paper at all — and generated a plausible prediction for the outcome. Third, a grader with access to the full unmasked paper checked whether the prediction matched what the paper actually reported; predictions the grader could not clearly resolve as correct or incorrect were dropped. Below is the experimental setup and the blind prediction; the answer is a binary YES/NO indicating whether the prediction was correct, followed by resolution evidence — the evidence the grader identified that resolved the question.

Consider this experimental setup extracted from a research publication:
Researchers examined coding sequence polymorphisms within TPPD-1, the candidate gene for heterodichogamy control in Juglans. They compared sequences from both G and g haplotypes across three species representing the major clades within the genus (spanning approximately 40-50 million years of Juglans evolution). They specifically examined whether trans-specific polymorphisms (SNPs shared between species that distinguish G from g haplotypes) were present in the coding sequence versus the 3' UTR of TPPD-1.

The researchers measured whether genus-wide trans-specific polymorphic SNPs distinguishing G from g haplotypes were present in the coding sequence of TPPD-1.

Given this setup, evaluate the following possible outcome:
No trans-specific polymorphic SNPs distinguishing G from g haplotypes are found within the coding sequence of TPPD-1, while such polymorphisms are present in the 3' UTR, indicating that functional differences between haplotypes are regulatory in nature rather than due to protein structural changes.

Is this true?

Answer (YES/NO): YES